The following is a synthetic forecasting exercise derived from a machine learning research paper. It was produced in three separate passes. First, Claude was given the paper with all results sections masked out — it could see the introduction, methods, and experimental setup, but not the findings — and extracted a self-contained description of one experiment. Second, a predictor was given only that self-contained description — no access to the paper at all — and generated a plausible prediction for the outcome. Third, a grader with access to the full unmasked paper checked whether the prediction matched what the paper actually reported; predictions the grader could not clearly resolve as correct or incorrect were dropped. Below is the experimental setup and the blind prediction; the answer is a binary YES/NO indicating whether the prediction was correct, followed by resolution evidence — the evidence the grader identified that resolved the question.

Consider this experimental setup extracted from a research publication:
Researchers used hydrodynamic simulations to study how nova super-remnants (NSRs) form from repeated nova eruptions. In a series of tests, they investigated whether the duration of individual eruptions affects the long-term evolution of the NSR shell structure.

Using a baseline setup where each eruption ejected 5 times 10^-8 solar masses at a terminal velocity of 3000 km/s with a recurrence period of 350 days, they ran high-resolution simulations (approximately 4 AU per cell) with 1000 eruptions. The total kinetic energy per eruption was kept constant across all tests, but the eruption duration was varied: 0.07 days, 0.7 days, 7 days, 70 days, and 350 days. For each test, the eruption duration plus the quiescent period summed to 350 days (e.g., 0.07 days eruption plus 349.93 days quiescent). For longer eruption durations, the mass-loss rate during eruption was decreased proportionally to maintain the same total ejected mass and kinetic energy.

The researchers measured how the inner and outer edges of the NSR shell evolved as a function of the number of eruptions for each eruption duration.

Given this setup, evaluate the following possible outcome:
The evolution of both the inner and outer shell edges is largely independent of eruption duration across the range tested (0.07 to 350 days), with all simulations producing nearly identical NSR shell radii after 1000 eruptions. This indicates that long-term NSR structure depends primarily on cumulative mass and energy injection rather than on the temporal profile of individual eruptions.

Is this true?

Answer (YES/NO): YES